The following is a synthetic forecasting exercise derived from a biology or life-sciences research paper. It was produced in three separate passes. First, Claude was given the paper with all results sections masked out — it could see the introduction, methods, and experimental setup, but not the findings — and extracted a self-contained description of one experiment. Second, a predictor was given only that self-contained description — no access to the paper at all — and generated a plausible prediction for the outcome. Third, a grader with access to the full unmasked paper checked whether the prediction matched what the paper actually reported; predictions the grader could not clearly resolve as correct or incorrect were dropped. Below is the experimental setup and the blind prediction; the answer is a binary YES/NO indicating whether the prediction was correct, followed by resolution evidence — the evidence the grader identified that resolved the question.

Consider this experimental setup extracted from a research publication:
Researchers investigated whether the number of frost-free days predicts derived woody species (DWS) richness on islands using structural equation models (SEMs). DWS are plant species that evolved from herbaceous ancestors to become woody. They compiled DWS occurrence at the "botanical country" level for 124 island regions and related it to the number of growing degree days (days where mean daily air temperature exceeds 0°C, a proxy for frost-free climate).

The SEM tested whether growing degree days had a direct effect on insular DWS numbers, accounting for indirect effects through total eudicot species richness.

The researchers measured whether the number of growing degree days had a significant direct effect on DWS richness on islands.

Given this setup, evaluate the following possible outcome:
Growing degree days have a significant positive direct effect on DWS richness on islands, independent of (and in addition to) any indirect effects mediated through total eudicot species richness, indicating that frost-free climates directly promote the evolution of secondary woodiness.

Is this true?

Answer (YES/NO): YES